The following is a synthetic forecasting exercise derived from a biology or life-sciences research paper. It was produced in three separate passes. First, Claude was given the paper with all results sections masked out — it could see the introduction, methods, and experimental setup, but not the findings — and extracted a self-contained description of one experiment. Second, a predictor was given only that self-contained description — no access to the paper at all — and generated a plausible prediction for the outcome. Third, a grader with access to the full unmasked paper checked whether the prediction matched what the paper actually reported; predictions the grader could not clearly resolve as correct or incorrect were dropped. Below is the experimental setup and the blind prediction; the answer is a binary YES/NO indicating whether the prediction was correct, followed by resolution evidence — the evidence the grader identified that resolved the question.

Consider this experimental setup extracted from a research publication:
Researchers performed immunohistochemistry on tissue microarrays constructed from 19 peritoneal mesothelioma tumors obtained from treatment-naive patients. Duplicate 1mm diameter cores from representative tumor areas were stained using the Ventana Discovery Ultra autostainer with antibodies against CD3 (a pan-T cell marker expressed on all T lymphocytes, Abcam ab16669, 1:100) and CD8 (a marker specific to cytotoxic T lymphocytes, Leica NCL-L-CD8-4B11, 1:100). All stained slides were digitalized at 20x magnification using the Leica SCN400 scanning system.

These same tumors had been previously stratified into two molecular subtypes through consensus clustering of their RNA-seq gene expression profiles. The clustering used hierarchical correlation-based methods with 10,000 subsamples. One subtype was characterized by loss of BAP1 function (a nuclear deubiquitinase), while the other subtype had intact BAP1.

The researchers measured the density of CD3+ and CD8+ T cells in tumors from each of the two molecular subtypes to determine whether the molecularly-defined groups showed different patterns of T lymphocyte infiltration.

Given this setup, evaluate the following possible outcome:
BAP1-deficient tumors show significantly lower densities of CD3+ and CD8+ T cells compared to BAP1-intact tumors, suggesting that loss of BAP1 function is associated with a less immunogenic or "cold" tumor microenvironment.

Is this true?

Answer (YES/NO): NO